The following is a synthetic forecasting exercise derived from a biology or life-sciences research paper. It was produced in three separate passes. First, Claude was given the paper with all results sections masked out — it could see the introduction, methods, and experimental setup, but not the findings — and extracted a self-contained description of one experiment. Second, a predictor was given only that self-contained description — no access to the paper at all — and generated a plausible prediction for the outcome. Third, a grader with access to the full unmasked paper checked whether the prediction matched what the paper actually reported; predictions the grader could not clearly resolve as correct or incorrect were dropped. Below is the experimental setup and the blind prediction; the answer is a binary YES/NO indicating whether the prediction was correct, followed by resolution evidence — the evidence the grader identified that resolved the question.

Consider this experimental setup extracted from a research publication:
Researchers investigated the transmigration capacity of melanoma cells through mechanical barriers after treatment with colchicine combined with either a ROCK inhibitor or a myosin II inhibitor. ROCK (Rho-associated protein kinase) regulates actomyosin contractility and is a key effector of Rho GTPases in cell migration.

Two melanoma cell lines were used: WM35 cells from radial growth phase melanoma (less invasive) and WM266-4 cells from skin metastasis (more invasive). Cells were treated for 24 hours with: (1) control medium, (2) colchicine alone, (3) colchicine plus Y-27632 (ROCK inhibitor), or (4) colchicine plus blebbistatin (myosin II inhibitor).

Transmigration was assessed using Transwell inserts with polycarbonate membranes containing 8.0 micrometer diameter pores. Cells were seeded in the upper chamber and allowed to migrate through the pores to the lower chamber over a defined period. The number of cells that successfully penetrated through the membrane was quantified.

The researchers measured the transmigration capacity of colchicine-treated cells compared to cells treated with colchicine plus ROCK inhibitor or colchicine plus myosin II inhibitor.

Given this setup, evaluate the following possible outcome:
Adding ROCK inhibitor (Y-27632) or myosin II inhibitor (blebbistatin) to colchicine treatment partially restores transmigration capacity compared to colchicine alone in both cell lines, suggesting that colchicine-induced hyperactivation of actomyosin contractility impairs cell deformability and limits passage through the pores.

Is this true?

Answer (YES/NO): NO